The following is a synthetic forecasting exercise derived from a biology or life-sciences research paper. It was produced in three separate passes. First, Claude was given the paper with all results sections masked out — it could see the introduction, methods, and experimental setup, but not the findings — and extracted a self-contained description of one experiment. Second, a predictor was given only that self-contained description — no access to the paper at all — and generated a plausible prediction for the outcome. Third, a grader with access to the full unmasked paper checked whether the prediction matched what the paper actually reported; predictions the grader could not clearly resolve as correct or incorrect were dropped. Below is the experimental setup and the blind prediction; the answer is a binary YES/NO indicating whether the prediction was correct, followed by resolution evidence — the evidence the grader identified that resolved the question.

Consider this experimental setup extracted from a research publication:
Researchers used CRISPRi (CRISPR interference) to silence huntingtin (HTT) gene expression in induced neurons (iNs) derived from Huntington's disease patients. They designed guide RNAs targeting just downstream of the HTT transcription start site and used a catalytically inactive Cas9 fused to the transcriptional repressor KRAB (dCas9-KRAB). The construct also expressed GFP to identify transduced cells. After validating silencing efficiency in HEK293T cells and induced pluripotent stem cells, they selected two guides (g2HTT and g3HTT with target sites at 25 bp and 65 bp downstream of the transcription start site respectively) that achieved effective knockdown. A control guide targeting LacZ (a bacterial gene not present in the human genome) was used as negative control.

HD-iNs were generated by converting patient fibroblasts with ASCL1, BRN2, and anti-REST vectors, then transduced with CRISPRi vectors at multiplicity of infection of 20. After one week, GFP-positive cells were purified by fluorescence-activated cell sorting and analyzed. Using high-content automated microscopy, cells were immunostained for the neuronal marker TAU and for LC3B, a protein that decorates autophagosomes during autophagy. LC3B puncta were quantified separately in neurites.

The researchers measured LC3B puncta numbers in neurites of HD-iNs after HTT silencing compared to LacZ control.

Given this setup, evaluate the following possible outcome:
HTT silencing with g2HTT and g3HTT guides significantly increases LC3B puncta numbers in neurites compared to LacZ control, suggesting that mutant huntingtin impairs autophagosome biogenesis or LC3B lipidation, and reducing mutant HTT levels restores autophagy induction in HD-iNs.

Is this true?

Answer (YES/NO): NO